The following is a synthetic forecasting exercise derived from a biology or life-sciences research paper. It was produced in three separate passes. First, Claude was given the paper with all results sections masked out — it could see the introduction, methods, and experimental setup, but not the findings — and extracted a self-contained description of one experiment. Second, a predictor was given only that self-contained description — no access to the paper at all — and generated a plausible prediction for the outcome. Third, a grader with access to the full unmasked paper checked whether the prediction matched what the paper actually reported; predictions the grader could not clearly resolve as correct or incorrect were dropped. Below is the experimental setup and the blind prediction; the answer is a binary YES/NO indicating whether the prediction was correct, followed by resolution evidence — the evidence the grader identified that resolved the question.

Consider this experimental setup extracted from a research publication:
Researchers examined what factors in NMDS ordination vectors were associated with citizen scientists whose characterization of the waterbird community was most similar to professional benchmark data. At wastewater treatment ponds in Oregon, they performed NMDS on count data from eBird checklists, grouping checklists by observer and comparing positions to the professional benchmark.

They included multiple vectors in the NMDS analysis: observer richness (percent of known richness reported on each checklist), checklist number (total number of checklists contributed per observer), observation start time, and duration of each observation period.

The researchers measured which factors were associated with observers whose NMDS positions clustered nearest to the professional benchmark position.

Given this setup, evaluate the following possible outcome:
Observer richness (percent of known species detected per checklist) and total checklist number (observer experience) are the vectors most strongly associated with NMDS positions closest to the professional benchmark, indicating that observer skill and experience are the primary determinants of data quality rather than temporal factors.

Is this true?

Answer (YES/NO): NO